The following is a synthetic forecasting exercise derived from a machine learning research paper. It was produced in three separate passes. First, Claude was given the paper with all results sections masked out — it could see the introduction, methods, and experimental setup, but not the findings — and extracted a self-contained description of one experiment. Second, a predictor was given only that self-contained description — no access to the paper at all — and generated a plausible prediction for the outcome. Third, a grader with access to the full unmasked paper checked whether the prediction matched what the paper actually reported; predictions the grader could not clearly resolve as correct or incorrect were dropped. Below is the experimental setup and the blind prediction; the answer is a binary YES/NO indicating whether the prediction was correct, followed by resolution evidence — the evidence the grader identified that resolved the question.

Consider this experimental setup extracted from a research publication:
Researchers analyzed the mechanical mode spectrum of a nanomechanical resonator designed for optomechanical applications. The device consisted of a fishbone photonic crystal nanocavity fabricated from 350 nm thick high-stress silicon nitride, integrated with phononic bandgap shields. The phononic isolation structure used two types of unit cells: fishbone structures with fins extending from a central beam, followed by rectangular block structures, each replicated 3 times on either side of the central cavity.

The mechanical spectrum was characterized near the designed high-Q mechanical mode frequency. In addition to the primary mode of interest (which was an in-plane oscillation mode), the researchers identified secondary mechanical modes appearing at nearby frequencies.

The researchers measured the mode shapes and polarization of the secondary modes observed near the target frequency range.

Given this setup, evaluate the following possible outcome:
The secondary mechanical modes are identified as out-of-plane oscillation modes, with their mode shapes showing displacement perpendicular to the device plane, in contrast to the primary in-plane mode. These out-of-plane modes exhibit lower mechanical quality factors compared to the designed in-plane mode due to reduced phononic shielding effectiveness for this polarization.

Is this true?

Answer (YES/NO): NO